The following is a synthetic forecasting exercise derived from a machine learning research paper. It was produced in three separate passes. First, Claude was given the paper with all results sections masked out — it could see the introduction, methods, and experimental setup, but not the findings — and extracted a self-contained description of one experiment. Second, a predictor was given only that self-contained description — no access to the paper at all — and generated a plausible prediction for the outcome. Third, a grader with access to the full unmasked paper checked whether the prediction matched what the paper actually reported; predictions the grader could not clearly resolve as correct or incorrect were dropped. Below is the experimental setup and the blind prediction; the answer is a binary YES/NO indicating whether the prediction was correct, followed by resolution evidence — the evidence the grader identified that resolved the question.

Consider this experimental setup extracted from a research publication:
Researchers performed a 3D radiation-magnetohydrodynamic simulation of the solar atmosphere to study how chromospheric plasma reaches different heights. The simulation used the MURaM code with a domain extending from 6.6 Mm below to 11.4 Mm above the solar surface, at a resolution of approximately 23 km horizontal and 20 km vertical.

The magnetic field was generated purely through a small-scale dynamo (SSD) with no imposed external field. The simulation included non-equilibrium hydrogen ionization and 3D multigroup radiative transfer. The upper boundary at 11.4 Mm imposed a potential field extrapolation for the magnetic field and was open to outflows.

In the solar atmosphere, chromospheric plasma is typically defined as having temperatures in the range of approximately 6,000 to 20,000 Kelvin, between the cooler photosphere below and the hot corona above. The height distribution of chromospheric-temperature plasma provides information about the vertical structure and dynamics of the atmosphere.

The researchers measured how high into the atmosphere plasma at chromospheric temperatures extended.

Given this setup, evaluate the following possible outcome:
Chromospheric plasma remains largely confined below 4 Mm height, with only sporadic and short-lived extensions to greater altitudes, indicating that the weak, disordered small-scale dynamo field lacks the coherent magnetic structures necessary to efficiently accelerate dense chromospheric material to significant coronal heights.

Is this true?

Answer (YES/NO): NO